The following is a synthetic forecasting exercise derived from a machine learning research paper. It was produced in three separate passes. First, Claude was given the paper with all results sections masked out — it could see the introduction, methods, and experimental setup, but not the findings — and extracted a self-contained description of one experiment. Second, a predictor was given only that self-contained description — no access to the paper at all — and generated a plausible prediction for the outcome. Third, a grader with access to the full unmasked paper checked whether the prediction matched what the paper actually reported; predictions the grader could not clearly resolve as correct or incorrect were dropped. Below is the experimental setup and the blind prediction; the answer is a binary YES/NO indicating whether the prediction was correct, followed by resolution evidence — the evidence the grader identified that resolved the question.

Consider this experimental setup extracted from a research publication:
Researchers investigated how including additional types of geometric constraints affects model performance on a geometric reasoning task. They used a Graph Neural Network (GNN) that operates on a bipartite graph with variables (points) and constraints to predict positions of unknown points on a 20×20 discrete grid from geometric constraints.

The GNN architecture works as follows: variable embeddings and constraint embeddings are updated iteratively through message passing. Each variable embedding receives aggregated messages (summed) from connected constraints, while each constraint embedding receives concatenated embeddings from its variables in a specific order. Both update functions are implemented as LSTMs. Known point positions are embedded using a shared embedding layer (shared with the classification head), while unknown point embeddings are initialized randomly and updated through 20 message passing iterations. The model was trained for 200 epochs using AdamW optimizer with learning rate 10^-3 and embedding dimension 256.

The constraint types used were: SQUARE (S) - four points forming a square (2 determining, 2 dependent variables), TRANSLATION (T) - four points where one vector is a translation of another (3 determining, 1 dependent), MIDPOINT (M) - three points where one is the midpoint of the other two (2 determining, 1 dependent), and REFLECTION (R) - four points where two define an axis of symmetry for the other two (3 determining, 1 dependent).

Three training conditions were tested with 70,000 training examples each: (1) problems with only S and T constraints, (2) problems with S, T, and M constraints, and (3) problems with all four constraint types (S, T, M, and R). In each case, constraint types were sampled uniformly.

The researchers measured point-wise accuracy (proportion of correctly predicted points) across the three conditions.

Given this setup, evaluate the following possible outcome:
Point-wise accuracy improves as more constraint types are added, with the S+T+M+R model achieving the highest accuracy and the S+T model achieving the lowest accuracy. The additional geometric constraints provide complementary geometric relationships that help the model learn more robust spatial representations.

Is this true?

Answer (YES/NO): NO